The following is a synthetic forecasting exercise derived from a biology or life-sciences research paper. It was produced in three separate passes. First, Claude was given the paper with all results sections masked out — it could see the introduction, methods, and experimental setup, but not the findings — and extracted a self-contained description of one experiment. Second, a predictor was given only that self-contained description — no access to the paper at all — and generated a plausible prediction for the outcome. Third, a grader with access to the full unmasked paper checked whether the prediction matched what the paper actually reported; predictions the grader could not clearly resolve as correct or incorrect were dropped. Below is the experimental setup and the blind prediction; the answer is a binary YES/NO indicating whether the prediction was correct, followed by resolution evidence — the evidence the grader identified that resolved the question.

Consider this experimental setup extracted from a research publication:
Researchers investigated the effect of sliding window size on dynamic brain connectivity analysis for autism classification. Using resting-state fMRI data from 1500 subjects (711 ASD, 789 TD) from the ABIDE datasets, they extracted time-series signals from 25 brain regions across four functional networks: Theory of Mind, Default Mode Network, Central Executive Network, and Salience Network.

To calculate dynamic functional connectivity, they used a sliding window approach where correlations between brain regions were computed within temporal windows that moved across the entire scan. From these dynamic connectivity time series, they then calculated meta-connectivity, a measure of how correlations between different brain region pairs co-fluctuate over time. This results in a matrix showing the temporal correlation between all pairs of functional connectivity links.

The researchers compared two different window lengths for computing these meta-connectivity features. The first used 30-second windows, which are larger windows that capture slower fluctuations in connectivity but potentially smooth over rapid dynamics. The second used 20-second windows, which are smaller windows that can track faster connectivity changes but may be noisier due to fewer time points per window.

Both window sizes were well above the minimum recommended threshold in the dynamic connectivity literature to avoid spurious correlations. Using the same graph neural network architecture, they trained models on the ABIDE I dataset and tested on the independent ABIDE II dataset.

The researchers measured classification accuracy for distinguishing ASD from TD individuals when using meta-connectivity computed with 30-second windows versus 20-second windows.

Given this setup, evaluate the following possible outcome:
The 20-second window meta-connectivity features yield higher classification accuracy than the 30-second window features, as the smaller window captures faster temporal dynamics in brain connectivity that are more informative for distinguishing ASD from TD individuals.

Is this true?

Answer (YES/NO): YES